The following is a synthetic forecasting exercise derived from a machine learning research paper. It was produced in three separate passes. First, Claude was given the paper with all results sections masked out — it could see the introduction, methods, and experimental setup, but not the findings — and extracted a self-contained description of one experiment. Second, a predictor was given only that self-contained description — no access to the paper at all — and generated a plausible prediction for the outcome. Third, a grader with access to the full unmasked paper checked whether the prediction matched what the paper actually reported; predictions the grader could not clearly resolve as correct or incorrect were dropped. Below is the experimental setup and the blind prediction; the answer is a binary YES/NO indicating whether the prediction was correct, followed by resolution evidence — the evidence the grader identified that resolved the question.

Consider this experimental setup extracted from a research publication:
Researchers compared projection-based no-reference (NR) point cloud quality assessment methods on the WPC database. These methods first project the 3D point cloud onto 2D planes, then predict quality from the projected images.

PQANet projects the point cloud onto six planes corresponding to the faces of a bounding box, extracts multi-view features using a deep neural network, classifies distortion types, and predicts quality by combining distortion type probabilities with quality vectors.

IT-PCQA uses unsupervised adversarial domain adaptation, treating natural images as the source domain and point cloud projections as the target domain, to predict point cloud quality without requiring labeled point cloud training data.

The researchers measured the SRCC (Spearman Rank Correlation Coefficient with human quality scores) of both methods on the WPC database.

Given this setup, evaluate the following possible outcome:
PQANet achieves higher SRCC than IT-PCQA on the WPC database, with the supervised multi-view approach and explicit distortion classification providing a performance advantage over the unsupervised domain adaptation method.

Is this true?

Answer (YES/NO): YES